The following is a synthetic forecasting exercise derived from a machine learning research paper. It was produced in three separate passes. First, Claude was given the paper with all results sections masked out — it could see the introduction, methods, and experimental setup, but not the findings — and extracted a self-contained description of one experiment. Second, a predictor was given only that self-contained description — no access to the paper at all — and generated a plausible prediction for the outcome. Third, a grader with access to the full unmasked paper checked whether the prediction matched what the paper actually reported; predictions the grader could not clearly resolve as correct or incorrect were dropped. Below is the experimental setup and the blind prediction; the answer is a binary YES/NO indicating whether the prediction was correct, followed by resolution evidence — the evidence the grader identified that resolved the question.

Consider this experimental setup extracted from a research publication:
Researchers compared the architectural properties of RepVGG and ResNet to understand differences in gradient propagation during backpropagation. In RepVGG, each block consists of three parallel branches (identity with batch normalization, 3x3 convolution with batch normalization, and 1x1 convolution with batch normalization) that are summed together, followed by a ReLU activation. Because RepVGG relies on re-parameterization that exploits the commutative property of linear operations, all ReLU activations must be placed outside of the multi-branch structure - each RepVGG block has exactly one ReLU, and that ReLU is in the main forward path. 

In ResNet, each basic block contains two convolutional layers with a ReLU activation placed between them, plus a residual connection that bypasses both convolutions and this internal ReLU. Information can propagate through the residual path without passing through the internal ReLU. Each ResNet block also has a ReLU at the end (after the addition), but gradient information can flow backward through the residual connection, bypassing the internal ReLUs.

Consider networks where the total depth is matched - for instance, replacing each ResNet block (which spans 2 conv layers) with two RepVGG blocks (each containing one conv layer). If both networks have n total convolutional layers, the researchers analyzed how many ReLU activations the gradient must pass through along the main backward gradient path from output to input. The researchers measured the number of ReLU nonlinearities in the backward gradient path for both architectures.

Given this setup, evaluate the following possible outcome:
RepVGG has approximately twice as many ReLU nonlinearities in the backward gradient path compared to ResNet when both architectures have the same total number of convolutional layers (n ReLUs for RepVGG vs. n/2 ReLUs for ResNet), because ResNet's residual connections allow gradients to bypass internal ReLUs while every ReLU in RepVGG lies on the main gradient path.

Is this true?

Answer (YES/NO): YES